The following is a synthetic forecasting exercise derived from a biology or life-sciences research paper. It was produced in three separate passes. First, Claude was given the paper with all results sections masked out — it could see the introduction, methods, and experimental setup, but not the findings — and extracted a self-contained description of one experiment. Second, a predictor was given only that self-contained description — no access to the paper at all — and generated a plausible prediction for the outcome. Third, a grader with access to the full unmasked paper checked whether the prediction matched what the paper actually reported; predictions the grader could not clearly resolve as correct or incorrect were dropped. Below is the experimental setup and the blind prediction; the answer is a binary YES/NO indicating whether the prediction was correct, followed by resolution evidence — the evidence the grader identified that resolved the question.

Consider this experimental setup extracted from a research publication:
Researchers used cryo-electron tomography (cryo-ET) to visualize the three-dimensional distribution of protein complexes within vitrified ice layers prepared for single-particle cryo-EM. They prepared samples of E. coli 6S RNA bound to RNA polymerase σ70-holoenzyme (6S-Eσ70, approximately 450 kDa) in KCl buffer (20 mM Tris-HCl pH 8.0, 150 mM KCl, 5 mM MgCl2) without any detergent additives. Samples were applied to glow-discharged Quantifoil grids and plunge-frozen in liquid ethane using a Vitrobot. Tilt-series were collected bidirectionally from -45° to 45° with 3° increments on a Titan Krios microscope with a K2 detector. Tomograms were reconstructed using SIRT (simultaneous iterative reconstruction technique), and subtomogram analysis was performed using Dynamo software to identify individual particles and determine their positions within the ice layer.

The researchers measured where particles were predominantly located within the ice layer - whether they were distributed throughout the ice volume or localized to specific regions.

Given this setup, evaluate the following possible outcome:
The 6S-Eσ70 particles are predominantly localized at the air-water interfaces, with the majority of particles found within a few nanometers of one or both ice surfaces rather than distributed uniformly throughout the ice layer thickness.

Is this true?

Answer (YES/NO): YES